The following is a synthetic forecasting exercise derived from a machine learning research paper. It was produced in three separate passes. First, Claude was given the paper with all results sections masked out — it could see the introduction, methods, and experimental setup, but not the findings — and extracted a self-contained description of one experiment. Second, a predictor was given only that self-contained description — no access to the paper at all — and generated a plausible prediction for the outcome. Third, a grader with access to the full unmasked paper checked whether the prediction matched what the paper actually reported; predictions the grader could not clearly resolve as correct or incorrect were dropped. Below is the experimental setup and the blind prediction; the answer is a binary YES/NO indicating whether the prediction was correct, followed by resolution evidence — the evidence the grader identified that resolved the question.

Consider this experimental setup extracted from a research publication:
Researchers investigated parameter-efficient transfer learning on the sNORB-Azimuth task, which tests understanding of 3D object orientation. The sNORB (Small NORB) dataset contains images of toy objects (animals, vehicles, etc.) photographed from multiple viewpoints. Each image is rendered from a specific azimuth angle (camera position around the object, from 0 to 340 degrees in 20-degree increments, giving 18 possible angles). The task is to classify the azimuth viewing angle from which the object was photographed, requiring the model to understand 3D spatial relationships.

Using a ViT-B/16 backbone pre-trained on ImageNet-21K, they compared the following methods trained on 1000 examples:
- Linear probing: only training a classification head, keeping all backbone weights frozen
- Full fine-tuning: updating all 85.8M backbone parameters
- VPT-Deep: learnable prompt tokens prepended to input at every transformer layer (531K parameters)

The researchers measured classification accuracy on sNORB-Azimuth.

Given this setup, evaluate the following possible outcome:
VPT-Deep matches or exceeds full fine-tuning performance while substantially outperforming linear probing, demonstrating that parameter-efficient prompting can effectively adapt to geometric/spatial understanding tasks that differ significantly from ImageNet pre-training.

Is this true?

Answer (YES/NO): YES